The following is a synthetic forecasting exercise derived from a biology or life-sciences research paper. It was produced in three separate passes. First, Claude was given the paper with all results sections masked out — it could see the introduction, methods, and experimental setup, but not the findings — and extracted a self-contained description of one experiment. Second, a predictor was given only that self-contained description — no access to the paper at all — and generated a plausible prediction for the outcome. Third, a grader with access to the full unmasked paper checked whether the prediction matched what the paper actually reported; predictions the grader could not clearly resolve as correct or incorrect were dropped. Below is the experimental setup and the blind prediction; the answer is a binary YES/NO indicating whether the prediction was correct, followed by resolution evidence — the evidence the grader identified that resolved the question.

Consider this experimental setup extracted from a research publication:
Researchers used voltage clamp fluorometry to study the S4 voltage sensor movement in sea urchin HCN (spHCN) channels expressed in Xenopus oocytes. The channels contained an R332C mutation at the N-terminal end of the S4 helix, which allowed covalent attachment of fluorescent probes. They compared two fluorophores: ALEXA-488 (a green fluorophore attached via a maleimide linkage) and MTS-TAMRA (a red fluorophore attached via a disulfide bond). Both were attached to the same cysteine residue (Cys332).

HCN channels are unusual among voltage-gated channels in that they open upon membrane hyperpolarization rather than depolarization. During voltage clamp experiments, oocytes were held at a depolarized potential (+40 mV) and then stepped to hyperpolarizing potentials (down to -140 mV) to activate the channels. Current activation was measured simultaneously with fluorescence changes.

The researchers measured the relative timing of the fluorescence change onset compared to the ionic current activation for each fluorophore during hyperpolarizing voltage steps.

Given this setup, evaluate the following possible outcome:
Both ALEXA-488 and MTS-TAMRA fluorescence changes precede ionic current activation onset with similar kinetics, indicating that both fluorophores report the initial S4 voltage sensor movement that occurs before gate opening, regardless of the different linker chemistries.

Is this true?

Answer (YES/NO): NO